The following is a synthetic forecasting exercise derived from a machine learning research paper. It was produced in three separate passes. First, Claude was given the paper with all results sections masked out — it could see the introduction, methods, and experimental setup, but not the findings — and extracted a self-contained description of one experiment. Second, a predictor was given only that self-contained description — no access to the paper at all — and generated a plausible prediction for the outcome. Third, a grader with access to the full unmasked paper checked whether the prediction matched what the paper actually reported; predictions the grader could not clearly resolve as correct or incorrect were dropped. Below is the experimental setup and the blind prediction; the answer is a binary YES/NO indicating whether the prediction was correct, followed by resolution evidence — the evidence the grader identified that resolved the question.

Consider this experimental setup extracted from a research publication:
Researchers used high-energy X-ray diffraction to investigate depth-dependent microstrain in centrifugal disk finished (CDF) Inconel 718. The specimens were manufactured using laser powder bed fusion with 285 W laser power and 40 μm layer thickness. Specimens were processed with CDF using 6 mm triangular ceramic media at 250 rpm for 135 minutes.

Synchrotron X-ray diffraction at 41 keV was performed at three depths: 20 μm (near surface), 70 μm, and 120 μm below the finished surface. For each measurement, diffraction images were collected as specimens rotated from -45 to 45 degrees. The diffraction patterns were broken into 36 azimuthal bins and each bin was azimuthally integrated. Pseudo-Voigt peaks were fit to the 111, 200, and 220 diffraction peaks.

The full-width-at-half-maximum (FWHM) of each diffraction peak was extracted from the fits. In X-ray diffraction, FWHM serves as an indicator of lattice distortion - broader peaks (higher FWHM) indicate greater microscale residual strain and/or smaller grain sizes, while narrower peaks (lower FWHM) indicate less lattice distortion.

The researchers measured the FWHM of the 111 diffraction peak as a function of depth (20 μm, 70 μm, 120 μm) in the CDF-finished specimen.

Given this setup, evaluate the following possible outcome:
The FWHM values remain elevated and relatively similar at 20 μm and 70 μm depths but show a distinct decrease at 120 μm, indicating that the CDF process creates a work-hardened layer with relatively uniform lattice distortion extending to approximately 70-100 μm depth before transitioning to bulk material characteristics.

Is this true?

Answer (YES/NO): NO